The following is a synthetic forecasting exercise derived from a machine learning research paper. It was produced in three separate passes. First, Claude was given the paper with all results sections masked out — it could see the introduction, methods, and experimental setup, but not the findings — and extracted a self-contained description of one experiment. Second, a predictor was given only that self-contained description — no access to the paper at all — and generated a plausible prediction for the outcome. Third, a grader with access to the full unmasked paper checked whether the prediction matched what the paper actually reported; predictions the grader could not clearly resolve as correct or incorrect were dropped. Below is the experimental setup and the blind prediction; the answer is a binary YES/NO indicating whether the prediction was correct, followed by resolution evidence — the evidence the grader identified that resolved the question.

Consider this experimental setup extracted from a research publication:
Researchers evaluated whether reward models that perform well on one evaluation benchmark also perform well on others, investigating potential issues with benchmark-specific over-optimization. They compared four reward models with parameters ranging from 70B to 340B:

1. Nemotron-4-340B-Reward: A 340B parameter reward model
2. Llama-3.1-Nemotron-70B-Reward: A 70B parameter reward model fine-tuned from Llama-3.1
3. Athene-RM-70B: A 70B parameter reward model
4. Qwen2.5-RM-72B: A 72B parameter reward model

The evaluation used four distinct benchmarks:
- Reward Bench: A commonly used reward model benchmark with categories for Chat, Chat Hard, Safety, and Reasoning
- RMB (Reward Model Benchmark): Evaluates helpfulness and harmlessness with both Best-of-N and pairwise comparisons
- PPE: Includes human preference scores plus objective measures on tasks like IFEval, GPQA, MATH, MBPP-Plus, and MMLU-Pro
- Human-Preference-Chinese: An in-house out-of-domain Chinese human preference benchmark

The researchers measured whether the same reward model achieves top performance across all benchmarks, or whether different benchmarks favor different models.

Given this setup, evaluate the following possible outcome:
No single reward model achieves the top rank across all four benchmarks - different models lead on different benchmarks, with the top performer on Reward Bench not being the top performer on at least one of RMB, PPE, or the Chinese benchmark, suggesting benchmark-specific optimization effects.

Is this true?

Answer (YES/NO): YES